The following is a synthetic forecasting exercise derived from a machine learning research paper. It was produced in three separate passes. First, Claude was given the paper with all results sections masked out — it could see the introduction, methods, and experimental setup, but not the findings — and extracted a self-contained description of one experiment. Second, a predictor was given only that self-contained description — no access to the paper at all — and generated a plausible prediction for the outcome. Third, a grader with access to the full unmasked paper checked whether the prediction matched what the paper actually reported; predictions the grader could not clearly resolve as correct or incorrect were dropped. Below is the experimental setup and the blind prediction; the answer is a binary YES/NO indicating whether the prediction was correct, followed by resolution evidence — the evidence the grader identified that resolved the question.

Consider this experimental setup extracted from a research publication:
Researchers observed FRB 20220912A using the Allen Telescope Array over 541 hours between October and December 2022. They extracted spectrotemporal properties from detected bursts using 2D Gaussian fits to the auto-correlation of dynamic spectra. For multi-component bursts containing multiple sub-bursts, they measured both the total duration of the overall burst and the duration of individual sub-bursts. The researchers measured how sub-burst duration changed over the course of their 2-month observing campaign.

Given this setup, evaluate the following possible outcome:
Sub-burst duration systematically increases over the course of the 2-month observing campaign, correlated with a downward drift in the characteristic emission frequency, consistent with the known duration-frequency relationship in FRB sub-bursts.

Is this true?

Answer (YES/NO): NO